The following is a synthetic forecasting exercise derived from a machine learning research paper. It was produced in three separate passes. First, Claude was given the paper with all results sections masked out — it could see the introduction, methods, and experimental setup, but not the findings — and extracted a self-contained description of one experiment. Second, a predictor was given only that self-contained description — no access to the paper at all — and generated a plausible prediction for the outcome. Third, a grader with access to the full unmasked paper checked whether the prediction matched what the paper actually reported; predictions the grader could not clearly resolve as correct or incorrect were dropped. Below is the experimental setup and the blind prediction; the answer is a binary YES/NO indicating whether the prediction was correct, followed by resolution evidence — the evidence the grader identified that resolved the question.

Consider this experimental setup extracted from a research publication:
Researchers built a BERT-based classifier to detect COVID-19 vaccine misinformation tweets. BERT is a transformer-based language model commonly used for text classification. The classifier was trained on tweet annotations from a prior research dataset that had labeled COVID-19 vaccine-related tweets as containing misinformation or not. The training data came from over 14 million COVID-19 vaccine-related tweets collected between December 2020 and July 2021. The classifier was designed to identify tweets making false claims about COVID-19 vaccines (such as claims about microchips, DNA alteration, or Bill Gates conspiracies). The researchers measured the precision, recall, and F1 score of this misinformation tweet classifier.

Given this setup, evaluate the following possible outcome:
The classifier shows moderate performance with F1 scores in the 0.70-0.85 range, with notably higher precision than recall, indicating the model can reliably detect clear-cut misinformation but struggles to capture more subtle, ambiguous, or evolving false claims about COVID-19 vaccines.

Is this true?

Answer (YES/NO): NO